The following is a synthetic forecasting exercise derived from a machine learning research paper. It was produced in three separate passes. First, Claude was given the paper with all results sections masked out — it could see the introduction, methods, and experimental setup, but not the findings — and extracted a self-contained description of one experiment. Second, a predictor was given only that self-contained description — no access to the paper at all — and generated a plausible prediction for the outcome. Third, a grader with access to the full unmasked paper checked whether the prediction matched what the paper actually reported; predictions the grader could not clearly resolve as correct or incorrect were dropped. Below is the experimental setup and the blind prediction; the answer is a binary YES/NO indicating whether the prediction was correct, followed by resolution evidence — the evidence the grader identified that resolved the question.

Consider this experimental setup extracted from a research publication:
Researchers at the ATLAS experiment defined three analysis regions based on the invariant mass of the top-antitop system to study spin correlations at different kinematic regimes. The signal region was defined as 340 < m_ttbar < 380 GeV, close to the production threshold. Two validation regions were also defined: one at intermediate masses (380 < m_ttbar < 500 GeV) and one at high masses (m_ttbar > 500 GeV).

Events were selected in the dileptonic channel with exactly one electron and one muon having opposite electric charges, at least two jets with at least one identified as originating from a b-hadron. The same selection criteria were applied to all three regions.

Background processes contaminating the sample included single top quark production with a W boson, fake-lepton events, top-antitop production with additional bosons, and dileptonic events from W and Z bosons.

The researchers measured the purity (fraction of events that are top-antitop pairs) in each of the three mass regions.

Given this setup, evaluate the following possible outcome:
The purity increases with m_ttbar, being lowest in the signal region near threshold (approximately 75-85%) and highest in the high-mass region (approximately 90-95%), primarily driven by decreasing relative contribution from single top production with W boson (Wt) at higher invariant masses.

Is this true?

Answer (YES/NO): NO